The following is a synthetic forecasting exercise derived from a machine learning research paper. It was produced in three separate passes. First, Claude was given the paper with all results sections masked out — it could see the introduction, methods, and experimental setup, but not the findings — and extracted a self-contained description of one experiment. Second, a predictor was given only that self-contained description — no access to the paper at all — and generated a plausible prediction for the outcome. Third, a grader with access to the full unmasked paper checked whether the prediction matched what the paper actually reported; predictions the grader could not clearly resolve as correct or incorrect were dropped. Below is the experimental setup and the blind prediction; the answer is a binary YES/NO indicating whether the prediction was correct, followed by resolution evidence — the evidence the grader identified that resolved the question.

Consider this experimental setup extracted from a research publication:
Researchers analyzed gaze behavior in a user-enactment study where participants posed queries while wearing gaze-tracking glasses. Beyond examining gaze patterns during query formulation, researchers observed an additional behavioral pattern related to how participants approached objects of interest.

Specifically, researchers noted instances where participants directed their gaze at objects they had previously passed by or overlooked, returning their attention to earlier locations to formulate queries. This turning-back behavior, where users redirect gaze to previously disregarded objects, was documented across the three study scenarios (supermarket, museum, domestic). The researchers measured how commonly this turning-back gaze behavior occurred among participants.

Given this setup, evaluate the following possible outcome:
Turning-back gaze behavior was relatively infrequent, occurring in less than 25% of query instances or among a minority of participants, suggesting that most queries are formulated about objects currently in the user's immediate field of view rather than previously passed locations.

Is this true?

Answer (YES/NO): NO